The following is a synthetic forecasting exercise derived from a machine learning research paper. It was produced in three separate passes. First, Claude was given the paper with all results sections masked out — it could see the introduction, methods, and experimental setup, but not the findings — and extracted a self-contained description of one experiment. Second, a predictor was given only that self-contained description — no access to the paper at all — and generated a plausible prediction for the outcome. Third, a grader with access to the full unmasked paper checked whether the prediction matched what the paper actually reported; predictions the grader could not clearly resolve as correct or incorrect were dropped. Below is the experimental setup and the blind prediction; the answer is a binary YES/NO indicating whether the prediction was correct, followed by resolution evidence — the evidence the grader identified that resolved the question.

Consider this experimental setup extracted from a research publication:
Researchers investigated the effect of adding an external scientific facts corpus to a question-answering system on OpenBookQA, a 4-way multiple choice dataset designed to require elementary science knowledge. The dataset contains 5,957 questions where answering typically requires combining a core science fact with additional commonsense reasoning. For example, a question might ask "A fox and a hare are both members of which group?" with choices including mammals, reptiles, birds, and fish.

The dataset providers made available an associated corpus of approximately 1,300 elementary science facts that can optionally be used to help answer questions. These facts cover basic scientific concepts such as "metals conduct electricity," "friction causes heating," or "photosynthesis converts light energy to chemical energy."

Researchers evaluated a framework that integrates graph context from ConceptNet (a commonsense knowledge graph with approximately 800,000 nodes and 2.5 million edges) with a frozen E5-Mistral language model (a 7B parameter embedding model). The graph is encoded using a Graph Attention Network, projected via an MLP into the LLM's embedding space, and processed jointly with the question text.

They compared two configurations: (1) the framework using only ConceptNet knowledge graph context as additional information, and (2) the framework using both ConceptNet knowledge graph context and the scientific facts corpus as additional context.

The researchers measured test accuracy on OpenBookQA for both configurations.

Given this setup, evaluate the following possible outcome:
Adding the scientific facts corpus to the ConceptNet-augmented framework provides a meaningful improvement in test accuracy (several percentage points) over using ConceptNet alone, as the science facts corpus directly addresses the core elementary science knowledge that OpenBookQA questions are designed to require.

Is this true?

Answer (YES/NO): YES